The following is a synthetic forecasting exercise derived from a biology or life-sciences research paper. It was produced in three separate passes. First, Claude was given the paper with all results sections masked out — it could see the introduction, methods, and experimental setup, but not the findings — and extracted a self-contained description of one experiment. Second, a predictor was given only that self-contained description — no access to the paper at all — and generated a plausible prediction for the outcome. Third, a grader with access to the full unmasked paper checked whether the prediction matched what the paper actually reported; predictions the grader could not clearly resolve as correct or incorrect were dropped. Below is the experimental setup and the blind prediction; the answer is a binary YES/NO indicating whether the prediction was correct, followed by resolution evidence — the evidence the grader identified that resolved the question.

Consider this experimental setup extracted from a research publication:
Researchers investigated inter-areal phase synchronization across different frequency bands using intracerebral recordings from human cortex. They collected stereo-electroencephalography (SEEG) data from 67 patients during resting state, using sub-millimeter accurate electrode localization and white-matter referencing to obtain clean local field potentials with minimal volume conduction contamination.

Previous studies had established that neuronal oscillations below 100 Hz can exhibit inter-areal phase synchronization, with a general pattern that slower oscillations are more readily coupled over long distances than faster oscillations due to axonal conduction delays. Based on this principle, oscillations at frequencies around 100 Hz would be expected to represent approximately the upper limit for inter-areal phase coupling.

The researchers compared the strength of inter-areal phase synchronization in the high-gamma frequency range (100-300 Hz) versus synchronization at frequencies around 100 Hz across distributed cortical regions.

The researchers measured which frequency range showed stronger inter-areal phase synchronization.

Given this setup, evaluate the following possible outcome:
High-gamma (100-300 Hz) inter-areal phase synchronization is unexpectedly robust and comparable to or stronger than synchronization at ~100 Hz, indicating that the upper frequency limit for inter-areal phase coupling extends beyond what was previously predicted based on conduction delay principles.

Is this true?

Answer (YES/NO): YES